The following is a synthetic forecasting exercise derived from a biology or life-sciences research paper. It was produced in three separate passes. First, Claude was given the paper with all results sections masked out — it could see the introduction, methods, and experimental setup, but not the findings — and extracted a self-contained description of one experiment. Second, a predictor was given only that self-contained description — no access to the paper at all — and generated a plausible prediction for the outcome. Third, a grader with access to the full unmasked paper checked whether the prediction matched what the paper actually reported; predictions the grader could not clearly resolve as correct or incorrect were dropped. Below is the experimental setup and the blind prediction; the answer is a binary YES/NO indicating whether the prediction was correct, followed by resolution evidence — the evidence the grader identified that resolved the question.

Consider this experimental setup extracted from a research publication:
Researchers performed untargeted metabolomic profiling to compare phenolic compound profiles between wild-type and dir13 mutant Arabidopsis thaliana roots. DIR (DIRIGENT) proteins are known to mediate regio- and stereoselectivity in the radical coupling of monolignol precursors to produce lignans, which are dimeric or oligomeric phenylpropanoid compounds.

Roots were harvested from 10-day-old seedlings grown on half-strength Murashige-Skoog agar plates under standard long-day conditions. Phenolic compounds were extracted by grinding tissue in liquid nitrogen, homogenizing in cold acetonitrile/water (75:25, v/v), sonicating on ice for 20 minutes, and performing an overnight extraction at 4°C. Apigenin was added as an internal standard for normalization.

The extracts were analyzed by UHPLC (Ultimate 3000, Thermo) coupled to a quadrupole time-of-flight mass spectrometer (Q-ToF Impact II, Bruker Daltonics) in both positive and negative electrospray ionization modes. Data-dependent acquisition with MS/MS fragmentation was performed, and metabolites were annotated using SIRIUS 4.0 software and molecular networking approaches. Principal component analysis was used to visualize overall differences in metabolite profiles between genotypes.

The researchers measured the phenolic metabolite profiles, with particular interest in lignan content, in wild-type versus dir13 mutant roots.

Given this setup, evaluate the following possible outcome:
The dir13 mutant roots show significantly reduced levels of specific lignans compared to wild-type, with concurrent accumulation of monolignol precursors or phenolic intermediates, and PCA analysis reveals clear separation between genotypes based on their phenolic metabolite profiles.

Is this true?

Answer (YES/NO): NO